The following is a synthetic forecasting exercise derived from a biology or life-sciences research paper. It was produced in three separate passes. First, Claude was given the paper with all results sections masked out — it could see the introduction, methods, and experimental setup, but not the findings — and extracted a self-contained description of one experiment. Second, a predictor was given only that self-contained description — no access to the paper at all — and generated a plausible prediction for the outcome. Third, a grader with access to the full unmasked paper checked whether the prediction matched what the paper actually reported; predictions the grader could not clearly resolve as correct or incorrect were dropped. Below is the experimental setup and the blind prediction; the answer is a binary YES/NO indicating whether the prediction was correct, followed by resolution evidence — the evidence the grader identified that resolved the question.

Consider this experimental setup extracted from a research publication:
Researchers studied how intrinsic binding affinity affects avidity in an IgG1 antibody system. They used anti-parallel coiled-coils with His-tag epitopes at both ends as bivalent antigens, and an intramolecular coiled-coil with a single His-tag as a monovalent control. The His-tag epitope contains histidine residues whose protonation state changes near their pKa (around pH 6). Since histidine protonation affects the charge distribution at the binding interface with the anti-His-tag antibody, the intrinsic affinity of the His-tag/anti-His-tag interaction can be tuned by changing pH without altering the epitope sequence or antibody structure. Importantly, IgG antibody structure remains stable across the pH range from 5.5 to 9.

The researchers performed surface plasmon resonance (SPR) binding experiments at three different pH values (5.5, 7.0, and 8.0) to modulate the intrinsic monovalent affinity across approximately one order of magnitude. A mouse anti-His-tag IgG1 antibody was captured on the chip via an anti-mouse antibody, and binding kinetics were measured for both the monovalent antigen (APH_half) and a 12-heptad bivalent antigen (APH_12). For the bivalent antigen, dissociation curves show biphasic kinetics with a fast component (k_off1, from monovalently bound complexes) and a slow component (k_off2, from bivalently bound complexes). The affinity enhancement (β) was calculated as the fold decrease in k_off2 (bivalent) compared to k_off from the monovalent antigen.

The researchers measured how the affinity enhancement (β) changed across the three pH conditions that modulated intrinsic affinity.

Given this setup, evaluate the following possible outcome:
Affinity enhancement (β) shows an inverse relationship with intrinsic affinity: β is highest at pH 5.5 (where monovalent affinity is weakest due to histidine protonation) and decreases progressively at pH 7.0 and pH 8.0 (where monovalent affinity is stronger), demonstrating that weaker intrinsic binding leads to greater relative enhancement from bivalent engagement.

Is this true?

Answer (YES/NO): NO